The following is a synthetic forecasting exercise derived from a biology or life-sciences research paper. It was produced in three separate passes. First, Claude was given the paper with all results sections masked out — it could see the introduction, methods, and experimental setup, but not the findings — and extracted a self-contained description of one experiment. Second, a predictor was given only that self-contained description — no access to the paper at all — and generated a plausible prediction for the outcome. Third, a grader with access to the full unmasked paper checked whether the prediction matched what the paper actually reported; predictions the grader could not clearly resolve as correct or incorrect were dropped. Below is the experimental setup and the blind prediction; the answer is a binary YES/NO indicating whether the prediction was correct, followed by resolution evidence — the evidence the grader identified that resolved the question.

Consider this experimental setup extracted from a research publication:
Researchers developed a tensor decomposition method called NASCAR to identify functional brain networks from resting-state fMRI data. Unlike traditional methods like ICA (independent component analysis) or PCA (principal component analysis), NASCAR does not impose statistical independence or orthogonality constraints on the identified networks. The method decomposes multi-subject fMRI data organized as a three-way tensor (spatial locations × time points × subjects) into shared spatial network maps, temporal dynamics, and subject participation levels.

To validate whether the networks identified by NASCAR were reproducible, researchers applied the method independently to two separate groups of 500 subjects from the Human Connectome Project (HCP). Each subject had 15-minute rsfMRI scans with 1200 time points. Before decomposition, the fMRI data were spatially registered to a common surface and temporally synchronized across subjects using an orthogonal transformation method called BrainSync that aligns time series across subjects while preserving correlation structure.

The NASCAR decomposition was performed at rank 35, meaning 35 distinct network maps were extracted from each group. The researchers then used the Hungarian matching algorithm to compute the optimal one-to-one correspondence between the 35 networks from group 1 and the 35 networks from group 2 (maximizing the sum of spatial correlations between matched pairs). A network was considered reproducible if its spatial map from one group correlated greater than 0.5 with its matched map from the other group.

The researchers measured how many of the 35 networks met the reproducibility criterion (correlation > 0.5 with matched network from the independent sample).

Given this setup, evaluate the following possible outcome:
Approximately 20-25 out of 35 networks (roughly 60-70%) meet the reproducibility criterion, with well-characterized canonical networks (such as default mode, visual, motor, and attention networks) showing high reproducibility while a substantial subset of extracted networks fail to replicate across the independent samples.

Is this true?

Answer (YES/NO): NO